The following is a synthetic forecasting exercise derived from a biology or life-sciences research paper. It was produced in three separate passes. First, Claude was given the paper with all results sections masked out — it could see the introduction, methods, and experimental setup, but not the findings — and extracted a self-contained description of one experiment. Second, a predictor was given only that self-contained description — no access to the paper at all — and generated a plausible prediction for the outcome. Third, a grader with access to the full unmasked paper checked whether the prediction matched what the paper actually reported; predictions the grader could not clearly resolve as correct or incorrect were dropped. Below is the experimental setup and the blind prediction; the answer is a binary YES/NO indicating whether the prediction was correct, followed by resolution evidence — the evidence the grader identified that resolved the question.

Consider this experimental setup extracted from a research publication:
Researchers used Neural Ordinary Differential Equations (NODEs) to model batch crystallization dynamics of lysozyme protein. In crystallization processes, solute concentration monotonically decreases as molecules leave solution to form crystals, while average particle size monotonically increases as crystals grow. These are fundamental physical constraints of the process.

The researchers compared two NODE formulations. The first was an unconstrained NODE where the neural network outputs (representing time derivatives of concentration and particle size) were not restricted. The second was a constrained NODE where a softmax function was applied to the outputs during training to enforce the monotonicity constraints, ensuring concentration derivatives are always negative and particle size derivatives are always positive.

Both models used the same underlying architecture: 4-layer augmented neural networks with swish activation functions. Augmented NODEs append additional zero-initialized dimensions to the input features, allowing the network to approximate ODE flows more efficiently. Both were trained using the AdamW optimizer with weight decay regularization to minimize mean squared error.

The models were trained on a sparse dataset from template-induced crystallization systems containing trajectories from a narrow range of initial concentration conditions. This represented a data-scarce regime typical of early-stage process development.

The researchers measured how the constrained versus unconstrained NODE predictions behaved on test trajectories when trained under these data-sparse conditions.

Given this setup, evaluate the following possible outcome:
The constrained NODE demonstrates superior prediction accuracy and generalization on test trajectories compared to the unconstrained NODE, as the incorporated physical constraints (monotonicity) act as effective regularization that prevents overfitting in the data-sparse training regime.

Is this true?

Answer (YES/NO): NO